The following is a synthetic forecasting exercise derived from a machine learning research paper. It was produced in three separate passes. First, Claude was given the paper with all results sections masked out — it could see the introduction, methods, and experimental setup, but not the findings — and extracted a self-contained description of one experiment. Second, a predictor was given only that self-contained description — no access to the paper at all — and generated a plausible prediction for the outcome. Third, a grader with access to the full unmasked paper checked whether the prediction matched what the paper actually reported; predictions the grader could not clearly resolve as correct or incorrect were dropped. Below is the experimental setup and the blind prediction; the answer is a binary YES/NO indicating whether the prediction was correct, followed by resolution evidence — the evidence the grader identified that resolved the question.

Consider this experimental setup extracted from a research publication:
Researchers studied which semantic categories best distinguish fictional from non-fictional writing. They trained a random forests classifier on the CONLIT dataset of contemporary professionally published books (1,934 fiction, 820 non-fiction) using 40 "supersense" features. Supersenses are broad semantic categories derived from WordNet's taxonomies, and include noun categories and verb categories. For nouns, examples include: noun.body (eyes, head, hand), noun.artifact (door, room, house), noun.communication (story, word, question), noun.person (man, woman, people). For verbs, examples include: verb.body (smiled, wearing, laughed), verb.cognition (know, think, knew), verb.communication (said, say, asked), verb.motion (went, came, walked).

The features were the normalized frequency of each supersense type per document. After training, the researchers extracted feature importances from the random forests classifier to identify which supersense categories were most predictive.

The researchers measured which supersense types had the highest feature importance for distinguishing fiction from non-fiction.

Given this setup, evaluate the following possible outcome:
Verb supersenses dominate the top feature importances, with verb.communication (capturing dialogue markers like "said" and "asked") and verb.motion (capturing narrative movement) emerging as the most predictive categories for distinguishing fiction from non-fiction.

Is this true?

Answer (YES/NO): NO